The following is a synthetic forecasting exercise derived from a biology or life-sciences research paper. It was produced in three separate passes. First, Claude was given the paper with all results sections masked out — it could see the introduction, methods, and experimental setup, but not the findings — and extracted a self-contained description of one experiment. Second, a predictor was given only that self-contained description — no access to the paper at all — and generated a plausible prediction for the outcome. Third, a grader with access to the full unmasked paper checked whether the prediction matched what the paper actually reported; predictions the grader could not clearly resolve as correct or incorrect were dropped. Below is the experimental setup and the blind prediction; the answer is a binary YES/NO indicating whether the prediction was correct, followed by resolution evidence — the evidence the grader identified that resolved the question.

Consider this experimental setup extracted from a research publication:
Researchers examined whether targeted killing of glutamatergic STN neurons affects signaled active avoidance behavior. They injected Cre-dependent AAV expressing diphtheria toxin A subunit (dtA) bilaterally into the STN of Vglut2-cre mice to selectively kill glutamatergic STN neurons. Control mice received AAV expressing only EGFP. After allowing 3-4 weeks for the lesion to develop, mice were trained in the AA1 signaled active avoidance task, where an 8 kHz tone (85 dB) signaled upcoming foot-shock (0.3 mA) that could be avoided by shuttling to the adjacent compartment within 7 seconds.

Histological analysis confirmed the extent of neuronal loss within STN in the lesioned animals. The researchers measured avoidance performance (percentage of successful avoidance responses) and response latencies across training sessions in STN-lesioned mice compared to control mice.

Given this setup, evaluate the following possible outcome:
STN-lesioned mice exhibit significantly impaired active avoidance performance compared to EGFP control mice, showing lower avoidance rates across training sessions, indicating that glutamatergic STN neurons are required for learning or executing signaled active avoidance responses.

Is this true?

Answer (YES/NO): YES